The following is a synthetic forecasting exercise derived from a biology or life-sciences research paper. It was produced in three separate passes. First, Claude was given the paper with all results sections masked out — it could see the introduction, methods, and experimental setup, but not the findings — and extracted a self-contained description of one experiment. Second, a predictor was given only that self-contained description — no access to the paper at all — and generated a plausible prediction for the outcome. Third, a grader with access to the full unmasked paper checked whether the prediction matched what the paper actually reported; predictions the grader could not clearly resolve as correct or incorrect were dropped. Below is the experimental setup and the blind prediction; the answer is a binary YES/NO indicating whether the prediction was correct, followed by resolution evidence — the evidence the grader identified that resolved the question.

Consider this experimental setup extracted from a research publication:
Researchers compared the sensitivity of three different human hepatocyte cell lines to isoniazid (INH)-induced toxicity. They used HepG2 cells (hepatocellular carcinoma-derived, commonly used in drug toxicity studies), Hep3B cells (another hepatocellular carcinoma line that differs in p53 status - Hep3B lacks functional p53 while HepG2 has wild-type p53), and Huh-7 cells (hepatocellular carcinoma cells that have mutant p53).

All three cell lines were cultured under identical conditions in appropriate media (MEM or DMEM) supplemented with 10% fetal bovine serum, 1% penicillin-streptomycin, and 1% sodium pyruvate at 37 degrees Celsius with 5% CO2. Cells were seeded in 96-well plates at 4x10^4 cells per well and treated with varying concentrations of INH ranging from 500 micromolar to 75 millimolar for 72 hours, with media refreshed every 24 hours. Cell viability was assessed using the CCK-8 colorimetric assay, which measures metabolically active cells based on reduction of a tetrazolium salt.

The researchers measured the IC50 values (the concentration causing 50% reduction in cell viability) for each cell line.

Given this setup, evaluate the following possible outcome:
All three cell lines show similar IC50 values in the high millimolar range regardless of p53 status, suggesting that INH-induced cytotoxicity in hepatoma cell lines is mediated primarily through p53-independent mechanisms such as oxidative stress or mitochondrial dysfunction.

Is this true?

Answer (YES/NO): NO